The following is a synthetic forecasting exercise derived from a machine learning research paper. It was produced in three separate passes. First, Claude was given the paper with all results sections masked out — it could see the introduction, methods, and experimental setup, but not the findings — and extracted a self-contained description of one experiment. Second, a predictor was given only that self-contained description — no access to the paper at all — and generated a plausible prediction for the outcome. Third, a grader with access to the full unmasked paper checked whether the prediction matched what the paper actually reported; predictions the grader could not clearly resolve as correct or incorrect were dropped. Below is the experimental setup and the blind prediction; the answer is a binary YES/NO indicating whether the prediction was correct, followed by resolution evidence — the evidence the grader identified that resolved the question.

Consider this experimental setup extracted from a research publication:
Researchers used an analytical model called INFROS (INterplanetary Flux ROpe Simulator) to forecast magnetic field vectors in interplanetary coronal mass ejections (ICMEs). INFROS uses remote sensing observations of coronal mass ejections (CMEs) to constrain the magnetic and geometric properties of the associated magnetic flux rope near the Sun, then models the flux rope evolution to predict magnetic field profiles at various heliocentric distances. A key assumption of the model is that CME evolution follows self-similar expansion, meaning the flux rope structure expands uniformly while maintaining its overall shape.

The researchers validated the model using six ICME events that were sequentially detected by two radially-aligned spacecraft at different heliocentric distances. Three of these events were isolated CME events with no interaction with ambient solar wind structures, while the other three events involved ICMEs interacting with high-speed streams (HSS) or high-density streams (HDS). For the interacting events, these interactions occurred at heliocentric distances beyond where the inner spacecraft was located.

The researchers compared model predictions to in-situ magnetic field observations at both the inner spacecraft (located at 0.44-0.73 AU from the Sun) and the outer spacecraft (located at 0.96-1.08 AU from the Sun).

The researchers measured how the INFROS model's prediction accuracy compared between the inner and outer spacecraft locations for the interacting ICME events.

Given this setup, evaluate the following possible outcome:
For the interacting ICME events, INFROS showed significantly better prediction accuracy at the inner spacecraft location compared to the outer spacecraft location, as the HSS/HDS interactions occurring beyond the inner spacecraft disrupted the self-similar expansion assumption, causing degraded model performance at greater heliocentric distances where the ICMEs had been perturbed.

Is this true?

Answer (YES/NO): YES